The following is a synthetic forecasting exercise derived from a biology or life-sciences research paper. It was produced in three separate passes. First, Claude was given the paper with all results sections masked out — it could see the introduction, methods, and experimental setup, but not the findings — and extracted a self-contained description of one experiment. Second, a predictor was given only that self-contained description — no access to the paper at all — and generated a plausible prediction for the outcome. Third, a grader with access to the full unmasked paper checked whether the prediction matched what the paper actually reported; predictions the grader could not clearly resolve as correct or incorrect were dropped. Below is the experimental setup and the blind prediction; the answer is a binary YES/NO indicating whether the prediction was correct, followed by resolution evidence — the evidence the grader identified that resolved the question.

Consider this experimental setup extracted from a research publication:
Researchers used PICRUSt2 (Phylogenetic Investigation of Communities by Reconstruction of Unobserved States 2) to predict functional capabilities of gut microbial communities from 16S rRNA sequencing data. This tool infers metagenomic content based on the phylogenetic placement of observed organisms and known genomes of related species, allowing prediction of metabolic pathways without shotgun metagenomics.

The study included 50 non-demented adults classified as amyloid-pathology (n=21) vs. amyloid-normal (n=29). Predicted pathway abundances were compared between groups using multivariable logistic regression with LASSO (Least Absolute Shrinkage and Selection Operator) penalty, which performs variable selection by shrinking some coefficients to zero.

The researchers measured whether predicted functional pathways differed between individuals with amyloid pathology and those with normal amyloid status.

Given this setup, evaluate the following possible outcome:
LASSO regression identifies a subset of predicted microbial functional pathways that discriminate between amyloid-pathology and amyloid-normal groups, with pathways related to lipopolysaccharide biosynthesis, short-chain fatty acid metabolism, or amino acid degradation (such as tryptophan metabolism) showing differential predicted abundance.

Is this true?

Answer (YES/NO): NO